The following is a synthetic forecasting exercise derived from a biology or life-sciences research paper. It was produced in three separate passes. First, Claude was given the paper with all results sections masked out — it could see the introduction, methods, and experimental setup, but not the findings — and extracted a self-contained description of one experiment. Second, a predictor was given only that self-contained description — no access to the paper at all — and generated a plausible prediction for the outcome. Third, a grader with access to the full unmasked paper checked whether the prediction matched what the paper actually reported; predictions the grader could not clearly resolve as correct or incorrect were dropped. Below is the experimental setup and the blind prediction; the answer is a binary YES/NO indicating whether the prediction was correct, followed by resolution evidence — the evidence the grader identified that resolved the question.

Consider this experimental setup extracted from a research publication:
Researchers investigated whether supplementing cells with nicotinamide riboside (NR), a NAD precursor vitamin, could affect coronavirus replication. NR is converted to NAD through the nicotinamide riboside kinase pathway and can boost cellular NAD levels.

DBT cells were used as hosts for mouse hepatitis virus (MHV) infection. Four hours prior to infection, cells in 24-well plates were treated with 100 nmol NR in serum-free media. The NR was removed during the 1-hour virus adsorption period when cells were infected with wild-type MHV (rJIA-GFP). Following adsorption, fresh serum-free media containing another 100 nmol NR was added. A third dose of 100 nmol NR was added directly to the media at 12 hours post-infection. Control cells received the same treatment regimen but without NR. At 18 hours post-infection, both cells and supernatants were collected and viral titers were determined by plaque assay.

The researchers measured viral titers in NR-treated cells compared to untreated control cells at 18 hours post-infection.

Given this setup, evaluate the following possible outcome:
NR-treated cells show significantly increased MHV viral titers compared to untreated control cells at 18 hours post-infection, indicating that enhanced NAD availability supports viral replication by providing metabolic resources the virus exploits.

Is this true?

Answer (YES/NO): NO